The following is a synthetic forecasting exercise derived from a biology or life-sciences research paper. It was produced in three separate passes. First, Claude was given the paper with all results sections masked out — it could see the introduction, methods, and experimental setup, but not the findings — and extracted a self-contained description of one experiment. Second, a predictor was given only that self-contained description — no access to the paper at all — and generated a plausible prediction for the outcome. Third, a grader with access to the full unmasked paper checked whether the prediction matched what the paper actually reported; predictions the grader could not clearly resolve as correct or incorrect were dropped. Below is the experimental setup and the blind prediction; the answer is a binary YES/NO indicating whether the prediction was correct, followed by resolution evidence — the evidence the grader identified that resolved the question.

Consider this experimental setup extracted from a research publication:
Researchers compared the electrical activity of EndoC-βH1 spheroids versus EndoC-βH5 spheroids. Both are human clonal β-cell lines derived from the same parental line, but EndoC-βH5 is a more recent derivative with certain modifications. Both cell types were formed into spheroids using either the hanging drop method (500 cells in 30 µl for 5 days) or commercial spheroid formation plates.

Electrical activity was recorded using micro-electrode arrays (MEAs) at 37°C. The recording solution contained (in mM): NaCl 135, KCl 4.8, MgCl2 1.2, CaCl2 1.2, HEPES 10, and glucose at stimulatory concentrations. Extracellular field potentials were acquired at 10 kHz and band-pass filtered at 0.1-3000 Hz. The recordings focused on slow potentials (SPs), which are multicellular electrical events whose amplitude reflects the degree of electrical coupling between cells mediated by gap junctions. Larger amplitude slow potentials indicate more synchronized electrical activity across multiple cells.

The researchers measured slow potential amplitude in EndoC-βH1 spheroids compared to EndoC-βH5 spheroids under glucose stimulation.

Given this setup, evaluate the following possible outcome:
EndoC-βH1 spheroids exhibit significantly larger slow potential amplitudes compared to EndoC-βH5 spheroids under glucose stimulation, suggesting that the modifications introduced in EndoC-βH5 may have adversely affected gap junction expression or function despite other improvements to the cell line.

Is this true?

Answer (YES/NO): NO